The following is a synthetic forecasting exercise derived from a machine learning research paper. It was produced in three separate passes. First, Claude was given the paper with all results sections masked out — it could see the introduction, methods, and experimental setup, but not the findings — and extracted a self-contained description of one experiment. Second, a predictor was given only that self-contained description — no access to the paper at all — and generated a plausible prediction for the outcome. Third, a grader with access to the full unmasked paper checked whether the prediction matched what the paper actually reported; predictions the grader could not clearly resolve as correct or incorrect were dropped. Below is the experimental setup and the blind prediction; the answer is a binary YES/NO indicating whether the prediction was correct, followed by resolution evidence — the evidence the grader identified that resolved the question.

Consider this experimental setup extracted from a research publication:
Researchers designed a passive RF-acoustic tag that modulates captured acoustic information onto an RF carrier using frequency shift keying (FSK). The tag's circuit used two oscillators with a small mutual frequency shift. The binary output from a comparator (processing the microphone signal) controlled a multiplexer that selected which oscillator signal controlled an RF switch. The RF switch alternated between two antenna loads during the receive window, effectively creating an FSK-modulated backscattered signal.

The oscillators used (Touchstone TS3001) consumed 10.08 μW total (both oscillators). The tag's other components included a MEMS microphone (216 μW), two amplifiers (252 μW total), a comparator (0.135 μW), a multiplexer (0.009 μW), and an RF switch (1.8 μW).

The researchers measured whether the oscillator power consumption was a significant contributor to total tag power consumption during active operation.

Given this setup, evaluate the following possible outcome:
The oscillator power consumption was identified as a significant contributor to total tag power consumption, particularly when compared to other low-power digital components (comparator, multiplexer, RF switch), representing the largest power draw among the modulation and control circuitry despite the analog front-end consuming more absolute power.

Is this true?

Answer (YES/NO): NO